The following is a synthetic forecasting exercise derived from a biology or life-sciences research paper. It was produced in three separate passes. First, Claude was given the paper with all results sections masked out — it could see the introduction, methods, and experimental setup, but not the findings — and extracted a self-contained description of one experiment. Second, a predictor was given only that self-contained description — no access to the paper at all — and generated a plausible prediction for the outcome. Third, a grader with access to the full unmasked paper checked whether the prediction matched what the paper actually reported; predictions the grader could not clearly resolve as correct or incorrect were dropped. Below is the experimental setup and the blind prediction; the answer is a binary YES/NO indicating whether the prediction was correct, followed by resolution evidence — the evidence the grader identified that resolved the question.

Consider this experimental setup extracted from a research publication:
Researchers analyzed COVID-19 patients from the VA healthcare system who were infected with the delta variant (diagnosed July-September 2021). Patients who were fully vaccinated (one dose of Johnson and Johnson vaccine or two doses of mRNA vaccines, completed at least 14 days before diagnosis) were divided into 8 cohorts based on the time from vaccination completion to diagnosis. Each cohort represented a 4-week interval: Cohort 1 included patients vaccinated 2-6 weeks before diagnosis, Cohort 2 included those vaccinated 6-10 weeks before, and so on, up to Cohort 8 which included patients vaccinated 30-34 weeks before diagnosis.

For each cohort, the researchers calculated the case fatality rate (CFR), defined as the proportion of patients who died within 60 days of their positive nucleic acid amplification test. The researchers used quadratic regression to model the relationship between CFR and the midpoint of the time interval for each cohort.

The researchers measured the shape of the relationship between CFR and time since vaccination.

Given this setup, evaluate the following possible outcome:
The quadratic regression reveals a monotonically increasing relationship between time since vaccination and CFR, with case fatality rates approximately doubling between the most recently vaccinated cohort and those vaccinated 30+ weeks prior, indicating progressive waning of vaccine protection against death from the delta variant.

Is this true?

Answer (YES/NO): NO